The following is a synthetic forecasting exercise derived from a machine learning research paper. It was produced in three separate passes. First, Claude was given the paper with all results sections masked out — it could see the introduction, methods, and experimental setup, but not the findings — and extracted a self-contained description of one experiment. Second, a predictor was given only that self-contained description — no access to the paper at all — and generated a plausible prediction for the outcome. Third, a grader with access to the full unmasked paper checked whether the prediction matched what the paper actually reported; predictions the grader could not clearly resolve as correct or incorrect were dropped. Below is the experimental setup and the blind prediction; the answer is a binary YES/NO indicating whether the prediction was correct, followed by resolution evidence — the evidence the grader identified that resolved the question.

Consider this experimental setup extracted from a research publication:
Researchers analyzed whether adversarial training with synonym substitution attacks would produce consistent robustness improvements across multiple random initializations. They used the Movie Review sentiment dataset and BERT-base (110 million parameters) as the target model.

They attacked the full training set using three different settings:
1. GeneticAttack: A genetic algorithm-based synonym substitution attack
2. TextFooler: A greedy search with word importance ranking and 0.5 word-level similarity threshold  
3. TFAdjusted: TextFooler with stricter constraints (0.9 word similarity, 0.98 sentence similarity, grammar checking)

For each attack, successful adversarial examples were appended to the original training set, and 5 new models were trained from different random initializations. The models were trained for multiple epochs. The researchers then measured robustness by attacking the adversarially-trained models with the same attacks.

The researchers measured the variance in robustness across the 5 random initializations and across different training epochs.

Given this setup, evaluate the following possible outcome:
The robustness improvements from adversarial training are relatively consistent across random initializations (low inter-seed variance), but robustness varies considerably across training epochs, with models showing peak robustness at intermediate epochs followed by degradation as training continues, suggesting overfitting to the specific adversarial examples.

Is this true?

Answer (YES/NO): NO